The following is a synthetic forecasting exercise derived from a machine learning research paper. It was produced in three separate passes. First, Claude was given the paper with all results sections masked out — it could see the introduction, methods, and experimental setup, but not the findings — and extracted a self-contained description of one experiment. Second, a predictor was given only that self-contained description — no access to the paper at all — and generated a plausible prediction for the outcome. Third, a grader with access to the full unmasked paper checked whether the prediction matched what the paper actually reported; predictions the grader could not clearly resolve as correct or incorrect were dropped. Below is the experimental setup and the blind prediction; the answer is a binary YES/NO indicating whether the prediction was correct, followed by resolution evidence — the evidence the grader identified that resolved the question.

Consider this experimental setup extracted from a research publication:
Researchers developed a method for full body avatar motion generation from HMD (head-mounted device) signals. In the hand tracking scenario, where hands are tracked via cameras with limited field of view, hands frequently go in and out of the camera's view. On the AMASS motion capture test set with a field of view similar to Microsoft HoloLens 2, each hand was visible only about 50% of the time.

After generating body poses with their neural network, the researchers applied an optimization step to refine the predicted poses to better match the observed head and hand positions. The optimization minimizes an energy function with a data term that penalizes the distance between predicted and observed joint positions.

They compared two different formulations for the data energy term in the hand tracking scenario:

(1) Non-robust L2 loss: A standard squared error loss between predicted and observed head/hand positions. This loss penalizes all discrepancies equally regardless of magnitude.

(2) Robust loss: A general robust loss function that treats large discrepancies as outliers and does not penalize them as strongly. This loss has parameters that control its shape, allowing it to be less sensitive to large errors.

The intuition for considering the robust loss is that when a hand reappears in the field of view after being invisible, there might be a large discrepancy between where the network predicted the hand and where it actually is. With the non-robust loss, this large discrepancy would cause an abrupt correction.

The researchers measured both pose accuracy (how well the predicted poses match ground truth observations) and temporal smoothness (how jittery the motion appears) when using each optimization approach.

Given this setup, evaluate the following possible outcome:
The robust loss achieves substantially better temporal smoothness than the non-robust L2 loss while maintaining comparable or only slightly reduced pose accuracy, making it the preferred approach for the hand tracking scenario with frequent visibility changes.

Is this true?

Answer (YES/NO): NO